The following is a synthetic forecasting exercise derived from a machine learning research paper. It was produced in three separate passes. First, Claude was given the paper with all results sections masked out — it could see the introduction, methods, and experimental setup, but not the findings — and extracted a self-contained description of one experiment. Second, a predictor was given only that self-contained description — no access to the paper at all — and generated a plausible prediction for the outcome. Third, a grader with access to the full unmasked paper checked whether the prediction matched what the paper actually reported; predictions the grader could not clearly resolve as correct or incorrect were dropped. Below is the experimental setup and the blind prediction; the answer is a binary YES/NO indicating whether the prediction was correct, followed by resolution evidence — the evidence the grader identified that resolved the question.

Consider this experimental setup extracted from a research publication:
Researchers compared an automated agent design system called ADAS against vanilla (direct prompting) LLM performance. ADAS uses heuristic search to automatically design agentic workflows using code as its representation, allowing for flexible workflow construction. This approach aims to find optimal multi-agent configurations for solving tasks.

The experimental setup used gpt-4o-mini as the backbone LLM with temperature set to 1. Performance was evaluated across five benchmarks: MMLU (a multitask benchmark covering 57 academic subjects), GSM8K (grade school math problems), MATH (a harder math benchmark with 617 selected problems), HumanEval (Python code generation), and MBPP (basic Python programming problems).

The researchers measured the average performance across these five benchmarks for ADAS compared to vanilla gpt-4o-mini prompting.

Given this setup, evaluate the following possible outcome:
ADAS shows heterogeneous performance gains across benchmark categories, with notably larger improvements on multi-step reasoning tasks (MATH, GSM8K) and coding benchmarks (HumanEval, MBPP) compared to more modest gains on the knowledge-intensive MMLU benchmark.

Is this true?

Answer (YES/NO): NO